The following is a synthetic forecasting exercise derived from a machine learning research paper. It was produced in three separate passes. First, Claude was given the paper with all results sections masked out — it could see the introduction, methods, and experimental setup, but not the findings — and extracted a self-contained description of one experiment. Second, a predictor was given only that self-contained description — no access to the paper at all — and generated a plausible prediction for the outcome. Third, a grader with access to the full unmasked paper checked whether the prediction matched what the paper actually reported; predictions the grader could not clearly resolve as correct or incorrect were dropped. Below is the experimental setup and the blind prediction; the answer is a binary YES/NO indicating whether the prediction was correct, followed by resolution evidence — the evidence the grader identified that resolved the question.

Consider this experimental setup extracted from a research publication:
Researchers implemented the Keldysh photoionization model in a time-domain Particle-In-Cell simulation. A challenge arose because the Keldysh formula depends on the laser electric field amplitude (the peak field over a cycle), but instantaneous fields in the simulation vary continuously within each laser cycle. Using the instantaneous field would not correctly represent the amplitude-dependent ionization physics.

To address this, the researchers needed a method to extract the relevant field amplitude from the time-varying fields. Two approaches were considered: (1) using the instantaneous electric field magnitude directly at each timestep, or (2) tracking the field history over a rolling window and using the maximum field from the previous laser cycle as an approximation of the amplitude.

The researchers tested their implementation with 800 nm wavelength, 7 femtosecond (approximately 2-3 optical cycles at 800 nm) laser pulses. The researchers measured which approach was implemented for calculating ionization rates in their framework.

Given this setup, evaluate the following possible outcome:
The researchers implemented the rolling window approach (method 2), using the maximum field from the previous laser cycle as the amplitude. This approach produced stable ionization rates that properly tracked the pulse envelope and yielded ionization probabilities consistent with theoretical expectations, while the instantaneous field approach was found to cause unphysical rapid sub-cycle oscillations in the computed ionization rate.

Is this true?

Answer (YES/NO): NO